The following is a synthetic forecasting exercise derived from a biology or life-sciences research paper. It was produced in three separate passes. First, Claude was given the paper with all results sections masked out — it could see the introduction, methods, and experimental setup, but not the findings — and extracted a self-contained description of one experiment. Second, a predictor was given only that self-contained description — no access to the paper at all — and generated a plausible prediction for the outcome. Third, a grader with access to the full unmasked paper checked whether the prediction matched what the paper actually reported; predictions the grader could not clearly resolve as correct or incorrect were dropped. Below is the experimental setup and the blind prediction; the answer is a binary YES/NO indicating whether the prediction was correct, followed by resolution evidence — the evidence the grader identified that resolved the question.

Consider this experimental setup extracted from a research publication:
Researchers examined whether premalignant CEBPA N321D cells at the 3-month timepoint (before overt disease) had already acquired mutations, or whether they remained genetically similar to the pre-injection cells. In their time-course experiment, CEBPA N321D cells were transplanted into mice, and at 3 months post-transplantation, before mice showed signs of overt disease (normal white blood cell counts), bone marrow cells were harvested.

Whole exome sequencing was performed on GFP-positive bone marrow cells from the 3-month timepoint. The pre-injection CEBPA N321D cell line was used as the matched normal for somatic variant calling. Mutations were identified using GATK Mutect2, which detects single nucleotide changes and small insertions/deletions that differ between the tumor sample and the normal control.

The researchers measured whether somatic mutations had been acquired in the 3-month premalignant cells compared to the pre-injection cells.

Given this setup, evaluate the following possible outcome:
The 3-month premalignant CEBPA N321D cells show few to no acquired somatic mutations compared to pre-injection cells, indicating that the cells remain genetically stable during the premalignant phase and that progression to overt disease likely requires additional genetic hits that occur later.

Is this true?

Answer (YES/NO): NO